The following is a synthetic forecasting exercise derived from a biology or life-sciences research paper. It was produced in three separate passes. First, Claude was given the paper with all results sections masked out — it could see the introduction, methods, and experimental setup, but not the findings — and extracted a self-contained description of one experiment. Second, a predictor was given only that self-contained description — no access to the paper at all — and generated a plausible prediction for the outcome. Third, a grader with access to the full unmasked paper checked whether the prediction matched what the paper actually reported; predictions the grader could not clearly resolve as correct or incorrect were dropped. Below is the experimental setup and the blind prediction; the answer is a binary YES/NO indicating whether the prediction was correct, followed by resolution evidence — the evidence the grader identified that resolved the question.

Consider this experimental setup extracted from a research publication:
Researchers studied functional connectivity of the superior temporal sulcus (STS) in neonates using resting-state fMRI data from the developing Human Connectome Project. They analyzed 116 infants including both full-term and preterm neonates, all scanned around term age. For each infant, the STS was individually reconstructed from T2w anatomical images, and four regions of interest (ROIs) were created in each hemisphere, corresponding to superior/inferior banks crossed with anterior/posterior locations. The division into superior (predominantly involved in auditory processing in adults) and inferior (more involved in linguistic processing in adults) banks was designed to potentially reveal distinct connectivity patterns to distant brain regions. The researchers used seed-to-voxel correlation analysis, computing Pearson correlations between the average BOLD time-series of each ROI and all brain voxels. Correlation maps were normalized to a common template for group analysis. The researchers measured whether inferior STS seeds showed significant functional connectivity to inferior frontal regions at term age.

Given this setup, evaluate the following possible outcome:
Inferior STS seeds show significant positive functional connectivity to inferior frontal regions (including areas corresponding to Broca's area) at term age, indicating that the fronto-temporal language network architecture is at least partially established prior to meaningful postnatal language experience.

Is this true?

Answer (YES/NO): YES